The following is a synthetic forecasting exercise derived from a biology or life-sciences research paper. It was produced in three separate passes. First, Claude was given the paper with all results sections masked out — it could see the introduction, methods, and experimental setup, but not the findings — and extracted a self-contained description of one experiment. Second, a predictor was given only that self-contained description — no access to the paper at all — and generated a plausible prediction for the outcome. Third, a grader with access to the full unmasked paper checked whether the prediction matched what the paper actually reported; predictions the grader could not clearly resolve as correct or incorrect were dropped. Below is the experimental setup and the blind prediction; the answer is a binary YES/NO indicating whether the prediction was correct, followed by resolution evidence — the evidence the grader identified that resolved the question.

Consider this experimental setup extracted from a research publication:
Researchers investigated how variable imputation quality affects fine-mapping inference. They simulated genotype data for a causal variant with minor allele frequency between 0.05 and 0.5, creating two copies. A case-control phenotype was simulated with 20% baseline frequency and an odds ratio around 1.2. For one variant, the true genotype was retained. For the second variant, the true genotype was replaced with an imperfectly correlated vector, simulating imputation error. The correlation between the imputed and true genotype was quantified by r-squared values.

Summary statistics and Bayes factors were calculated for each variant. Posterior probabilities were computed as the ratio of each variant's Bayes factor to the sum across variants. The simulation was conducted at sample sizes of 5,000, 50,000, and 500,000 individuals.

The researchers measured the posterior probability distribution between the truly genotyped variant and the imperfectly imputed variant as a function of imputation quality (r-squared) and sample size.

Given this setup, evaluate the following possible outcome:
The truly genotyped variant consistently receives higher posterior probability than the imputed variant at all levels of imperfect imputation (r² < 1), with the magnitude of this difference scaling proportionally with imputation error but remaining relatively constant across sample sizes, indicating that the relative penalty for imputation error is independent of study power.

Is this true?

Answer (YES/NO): NO